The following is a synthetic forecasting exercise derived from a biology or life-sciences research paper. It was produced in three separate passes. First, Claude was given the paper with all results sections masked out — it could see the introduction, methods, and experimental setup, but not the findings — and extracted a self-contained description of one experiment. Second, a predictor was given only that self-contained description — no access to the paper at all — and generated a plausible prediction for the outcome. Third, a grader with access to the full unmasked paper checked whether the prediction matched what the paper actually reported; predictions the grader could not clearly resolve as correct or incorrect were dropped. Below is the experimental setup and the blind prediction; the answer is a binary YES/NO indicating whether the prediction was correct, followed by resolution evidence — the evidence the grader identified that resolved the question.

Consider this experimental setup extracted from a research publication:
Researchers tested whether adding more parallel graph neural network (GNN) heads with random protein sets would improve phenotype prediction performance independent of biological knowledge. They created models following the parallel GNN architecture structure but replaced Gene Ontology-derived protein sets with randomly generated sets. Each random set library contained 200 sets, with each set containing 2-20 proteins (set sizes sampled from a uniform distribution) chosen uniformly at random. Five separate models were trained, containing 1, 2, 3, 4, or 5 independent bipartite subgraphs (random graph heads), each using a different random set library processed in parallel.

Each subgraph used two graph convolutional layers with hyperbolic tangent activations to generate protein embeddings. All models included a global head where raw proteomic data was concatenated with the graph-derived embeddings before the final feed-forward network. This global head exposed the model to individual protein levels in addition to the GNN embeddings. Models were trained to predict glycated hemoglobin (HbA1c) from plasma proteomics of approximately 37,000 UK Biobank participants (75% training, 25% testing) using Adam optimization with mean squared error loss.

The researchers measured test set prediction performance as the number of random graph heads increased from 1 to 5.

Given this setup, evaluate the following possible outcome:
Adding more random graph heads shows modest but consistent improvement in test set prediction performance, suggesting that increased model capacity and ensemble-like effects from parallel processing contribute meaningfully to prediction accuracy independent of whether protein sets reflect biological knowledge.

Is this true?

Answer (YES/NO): YES